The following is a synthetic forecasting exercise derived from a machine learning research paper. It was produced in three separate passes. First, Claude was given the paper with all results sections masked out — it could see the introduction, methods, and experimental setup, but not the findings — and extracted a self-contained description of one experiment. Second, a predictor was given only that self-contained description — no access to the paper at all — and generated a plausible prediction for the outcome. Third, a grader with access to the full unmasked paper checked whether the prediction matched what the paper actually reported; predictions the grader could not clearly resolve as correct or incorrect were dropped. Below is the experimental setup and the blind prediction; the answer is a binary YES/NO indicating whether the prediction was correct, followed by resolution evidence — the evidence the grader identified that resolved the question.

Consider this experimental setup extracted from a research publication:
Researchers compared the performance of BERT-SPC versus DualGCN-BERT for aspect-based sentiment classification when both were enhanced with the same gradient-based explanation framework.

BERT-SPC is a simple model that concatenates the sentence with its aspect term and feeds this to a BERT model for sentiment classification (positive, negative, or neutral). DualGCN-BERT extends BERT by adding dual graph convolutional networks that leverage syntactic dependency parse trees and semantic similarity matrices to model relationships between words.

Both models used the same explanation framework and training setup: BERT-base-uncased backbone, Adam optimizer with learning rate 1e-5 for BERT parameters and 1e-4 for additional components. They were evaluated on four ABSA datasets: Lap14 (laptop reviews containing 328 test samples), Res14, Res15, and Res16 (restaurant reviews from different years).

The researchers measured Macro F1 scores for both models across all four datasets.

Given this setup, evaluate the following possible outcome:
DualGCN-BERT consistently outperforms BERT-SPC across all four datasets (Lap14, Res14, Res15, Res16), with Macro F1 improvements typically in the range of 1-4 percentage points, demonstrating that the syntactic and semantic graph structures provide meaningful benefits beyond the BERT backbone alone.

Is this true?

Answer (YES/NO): NO